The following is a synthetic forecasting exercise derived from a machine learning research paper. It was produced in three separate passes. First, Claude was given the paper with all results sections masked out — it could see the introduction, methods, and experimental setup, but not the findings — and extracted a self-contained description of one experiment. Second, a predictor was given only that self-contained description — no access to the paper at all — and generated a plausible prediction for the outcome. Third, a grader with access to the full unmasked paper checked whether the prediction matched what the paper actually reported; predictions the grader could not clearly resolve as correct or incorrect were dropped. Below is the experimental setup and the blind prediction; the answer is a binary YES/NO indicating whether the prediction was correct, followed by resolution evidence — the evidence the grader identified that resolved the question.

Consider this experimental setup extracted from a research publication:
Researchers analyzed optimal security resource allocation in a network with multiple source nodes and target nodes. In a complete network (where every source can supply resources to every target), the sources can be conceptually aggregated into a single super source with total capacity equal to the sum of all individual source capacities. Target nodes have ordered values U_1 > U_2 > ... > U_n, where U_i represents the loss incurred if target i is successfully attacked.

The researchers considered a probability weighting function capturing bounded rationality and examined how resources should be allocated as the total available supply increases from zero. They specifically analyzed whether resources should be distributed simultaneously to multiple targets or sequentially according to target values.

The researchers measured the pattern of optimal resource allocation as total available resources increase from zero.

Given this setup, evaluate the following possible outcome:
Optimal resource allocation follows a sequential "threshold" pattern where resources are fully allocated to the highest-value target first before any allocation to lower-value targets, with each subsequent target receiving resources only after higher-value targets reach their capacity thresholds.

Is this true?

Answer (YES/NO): NO